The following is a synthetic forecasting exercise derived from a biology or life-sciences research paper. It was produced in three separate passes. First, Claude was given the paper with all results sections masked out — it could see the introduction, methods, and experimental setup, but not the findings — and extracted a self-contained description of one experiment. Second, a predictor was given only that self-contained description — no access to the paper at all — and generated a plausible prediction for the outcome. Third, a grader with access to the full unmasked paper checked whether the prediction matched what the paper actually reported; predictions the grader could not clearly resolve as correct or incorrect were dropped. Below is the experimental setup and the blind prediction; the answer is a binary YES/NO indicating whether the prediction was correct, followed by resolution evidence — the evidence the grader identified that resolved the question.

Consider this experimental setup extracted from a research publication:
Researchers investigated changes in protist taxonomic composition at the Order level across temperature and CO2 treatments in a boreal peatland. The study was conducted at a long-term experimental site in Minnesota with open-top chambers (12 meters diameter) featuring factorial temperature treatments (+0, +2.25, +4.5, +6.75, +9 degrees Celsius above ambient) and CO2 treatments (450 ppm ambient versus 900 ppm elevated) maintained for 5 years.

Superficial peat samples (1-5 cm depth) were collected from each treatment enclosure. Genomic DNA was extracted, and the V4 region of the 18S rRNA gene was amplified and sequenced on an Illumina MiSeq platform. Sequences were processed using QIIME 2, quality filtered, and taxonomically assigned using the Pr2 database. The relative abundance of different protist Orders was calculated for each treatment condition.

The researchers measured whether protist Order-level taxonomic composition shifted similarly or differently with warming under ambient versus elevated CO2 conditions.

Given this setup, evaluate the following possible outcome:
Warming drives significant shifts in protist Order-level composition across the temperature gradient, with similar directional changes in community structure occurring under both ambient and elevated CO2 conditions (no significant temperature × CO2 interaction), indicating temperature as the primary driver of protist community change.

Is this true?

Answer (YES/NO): NO